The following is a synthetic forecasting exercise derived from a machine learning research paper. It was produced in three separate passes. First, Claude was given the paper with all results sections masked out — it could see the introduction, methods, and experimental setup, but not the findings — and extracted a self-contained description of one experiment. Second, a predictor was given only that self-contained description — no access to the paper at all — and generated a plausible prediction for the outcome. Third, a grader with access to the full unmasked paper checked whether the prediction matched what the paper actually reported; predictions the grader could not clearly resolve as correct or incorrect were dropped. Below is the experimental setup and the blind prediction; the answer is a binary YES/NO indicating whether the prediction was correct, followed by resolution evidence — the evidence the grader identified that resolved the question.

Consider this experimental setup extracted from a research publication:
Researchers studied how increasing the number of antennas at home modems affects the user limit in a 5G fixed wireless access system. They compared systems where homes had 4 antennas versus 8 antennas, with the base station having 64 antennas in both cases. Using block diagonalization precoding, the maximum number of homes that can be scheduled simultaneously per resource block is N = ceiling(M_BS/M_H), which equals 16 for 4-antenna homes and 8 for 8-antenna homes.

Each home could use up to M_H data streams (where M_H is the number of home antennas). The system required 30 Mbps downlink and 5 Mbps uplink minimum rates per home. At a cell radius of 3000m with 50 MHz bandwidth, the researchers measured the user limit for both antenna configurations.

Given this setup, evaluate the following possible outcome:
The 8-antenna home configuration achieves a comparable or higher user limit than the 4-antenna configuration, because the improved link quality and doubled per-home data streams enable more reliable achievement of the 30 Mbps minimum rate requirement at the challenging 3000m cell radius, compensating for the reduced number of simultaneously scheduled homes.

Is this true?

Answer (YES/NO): NO